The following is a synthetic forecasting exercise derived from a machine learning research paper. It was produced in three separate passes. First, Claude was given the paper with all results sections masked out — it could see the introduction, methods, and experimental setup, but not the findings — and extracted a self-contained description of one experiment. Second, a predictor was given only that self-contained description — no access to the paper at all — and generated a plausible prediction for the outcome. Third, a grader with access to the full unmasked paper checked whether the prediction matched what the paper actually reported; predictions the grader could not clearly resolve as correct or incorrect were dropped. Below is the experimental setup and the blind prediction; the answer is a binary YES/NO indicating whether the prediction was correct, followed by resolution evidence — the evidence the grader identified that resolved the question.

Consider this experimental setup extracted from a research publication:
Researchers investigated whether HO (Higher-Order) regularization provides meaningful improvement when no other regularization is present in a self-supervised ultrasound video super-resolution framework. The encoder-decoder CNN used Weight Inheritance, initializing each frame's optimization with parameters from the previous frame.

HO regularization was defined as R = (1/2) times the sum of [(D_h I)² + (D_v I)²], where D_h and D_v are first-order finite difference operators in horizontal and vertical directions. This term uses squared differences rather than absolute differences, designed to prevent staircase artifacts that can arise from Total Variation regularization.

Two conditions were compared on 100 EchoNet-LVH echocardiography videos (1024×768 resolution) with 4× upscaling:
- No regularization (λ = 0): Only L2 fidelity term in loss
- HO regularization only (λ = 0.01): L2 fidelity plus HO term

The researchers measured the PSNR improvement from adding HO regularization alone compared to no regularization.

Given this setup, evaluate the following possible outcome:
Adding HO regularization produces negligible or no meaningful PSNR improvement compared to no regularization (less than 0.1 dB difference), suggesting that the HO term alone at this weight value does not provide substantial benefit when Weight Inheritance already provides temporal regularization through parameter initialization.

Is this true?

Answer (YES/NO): NO